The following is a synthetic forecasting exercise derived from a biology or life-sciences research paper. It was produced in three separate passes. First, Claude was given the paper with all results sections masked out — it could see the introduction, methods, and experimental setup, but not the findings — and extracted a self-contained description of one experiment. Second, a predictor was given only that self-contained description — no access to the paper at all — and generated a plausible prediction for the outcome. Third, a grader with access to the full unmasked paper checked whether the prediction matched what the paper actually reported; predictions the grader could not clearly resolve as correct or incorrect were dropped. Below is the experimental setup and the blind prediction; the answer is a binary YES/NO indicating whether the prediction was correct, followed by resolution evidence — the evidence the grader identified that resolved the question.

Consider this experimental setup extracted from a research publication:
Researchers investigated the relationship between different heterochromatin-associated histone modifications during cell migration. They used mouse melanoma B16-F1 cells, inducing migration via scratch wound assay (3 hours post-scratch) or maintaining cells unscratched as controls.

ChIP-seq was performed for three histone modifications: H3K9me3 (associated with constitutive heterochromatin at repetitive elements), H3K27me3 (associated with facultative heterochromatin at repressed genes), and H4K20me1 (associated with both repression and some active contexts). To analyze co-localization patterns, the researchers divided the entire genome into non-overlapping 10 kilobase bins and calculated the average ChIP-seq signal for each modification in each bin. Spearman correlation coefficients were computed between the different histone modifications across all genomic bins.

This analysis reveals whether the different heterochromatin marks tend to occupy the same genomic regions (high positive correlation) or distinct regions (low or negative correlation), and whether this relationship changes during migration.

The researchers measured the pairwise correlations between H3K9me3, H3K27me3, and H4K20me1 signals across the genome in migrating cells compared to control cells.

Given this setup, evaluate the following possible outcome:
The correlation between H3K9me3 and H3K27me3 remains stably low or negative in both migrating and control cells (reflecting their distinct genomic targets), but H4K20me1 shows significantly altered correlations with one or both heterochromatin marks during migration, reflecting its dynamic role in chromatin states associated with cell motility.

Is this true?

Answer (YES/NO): NO